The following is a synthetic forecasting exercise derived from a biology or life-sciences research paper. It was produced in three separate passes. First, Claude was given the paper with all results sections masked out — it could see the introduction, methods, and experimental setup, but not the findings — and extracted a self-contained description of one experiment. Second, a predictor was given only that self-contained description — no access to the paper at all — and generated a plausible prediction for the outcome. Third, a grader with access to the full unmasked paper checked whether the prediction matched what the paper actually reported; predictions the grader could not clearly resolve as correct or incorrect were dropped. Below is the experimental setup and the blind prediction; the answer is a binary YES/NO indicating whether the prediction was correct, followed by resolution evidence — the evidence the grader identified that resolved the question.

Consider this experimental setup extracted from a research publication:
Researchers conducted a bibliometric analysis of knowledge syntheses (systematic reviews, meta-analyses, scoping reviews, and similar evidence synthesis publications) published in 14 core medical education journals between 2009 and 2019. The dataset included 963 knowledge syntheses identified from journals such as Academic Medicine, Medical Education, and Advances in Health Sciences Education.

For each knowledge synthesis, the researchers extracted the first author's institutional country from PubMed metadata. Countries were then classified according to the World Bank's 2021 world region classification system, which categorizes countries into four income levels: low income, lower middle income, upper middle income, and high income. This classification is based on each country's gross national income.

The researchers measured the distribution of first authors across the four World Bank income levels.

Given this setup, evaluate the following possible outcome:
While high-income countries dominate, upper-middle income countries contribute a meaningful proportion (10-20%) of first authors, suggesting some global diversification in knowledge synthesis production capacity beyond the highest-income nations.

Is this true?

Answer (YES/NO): NO